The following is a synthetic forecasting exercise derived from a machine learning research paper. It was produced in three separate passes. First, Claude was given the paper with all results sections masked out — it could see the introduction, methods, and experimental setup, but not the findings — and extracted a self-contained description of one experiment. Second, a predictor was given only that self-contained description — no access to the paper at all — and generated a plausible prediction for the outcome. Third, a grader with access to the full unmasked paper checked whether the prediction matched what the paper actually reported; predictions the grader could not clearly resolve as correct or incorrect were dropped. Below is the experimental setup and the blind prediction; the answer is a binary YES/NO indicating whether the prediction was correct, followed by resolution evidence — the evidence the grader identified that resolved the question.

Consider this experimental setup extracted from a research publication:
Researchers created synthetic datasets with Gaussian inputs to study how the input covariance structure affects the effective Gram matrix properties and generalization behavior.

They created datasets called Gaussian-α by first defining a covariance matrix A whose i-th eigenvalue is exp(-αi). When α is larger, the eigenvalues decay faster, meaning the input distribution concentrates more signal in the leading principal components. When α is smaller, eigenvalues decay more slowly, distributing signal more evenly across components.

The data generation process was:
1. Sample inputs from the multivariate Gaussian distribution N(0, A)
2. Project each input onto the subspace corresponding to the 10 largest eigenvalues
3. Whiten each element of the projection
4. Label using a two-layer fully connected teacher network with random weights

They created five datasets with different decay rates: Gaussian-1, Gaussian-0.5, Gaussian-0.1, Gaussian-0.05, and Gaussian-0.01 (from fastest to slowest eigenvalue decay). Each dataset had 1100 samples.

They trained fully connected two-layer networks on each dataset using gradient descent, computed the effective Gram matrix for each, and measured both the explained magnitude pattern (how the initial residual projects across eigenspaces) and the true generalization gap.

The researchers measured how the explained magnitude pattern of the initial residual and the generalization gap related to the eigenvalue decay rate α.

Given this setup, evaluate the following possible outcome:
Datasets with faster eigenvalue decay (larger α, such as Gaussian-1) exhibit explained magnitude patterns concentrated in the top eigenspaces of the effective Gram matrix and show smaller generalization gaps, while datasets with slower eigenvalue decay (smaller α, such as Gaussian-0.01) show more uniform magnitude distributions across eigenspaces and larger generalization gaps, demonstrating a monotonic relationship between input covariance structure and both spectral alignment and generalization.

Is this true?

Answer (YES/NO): NO